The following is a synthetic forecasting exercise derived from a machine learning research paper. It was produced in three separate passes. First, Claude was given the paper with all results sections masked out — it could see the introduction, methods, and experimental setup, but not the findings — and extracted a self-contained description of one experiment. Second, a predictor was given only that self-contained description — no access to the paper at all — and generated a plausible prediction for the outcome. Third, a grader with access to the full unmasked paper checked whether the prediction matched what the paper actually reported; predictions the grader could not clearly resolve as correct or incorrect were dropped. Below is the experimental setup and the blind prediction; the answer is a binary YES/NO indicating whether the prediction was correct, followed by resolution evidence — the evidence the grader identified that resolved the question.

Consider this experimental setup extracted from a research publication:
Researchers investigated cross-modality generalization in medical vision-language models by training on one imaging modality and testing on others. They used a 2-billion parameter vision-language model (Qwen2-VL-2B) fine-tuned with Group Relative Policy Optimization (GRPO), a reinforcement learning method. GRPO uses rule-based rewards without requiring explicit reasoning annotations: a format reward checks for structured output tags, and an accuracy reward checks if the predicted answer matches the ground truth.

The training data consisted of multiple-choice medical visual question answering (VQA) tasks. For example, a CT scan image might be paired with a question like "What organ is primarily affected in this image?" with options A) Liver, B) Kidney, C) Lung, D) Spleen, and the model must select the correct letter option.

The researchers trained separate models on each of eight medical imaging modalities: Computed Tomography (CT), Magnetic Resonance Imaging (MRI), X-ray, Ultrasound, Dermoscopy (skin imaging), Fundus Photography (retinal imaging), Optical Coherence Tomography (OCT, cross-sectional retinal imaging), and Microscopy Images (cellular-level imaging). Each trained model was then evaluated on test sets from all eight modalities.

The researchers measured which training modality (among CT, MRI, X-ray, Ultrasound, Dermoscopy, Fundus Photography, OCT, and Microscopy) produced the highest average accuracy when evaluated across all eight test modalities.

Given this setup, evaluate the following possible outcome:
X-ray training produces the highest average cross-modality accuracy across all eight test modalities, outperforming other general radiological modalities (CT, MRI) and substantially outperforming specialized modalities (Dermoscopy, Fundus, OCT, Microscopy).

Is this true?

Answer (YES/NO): NO